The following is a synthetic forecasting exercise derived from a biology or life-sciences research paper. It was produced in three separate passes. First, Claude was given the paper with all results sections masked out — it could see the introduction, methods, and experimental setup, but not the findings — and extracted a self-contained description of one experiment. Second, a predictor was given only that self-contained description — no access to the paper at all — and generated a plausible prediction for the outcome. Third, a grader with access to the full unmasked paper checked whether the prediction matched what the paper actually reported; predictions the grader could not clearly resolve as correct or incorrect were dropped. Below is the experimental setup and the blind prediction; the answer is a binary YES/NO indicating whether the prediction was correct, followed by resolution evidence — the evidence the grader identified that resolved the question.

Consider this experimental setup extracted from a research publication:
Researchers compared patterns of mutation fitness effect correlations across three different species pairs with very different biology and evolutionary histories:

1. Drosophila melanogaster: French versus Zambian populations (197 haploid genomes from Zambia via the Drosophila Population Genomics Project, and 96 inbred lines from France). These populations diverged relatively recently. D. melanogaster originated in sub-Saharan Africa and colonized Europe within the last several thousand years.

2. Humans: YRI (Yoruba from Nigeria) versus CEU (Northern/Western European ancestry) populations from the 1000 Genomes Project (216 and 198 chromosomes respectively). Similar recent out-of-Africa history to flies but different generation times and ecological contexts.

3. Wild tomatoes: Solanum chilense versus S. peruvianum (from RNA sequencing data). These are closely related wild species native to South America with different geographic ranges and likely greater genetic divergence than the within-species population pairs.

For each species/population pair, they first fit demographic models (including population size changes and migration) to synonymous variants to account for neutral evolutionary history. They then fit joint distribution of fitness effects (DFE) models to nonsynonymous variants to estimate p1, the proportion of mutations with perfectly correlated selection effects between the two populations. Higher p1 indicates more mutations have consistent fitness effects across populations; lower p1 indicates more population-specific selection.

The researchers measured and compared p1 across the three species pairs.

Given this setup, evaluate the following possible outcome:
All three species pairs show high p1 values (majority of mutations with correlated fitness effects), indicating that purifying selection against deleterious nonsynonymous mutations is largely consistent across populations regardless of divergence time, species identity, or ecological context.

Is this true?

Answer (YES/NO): NO